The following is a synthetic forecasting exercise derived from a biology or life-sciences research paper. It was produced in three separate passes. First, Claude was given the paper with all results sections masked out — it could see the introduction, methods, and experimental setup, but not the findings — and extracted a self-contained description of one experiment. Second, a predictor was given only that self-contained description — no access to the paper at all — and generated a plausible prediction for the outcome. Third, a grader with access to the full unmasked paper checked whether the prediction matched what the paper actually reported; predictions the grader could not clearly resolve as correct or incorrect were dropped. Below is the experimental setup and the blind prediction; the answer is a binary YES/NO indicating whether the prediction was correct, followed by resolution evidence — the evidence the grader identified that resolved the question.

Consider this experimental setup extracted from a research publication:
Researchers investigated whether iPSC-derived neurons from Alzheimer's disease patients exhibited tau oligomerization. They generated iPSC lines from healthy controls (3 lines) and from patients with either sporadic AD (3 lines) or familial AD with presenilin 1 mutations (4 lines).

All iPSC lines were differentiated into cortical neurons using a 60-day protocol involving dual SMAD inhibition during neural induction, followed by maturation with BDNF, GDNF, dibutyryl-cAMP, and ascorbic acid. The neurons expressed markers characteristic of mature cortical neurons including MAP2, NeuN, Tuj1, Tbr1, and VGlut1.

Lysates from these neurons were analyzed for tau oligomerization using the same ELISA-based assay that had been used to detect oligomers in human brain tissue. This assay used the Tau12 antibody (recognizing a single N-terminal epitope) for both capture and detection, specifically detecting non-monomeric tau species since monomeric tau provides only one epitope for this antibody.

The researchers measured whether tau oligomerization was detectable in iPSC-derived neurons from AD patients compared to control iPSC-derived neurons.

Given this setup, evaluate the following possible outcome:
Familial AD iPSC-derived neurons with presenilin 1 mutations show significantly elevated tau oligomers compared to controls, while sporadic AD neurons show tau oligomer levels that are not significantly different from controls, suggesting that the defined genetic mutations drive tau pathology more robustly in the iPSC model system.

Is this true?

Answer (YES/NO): NO